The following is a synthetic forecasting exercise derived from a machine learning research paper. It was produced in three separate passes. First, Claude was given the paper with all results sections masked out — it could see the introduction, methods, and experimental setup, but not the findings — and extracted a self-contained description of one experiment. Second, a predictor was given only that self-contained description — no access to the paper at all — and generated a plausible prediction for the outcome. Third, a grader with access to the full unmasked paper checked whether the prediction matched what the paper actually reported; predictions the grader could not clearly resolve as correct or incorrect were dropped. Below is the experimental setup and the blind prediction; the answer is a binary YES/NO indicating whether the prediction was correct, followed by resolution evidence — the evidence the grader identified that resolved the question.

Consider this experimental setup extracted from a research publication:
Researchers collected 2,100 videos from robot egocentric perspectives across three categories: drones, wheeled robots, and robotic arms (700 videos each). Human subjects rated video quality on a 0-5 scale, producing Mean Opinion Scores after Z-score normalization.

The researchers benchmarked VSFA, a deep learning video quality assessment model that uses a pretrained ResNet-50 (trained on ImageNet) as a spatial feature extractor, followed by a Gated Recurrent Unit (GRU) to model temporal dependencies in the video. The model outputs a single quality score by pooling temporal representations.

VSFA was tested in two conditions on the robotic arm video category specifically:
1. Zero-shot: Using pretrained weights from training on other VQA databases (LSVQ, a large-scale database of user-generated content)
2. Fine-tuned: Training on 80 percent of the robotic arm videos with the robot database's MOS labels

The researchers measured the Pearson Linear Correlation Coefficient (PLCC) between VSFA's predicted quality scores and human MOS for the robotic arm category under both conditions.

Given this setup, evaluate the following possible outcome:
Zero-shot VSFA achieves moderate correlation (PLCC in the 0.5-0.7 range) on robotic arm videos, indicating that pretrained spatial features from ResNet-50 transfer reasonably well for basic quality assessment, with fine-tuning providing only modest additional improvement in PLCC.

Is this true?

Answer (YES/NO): NO